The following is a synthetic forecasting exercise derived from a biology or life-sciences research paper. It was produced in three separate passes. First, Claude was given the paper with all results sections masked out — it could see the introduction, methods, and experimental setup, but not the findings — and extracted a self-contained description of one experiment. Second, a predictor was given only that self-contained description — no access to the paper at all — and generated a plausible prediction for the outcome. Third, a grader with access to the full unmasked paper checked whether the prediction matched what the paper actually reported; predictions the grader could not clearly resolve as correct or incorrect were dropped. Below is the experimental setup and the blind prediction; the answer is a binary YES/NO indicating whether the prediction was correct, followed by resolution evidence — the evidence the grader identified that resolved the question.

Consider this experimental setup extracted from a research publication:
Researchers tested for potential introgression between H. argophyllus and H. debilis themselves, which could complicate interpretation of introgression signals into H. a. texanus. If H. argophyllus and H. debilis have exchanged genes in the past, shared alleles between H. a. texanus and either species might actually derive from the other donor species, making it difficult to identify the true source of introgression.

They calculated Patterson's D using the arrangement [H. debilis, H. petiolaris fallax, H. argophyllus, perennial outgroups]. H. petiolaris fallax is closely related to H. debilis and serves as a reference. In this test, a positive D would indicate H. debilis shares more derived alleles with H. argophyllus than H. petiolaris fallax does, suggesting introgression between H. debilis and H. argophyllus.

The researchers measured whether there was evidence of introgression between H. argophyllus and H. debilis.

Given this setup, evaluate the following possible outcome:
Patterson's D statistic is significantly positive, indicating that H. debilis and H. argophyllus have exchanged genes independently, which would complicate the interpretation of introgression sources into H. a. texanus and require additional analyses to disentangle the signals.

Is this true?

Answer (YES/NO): NO